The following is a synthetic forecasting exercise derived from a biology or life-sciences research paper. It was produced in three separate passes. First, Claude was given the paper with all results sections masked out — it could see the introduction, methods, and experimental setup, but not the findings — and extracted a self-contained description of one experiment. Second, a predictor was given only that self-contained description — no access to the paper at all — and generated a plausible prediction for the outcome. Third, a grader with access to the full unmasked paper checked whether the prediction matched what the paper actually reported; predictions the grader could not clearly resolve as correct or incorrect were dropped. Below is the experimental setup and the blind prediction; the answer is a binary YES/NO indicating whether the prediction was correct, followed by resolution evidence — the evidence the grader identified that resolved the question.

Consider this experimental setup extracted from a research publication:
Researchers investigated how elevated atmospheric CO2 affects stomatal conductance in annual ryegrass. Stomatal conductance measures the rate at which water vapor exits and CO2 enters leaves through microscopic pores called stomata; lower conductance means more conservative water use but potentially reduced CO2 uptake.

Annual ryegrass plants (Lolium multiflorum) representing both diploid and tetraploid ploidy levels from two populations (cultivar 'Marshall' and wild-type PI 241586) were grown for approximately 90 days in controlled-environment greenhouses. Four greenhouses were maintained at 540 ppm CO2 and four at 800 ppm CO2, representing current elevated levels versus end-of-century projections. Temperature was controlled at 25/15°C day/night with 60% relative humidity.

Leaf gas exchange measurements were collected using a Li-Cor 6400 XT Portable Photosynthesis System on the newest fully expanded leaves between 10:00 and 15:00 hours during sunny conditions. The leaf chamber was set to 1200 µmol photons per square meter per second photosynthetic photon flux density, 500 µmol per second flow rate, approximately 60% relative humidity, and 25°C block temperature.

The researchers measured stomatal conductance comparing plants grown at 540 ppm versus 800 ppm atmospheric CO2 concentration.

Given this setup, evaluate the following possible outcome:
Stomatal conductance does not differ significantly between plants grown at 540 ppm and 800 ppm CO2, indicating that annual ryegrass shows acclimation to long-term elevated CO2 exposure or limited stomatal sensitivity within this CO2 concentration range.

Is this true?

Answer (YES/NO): NO